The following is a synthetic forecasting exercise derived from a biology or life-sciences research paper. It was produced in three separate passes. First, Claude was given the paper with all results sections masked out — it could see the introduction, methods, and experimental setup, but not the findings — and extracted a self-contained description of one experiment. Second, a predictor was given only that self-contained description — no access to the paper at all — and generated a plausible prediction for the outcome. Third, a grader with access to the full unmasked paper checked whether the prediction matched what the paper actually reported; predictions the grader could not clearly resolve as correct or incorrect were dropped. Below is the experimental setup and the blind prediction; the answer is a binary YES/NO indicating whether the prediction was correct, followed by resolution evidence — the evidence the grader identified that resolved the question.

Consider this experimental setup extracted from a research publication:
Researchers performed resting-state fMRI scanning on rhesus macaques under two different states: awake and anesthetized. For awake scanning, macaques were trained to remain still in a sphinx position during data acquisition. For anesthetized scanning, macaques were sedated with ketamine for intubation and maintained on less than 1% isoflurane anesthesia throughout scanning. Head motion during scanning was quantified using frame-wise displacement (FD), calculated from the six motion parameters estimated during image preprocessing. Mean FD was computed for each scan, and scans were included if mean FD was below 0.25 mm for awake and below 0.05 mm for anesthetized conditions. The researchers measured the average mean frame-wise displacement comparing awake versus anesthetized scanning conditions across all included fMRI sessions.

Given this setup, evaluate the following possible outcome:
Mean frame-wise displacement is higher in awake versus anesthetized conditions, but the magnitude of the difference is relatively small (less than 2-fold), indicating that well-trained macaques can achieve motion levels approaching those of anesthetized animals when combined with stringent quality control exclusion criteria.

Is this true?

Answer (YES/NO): NO